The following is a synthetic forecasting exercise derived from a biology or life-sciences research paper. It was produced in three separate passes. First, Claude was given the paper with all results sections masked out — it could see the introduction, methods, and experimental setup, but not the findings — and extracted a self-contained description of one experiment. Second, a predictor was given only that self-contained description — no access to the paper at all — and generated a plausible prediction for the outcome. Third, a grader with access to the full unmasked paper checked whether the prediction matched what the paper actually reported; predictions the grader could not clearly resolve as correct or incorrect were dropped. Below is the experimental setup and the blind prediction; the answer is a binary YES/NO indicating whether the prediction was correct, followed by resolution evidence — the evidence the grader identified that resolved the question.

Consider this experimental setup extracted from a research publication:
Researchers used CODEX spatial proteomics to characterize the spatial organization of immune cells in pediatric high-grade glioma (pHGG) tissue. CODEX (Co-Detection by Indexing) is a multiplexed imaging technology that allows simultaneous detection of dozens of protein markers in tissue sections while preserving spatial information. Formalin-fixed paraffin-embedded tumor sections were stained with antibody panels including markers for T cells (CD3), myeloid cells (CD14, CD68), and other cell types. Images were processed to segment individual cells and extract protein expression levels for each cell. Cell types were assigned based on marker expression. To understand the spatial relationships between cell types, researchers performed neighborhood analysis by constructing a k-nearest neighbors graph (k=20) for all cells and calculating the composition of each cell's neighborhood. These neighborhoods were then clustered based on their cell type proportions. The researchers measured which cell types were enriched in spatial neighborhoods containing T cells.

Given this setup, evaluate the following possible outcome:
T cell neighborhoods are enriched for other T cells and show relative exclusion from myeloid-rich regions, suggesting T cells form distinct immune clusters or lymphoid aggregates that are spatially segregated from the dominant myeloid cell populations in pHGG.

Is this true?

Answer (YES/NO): NO